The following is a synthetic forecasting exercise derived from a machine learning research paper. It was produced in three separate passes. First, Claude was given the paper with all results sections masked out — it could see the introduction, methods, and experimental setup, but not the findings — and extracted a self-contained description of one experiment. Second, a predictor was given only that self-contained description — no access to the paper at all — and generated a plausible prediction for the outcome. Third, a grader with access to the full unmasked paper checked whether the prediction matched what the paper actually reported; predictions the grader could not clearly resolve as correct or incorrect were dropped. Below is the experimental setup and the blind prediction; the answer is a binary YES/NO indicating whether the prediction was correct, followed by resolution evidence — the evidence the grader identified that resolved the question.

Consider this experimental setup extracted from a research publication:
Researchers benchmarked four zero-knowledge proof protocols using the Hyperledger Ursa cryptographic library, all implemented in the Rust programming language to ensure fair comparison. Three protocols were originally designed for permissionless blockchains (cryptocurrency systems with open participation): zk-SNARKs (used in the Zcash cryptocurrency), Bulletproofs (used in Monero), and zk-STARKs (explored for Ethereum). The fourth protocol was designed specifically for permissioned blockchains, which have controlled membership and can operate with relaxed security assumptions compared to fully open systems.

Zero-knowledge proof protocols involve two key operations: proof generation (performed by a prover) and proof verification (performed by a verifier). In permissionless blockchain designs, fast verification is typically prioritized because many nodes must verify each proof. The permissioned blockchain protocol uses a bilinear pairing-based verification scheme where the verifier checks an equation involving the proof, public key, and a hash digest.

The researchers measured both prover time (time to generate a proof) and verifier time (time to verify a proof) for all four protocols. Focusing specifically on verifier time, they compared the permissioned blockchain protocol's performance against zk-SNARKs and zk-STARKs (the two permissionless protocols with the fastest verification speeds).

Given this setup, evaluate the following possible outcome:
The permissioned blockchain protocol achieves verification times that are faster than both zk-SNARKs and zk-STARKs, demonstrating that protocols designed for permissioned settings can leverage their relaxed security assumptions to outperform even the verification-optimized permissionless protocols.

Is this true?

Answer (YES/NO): NO